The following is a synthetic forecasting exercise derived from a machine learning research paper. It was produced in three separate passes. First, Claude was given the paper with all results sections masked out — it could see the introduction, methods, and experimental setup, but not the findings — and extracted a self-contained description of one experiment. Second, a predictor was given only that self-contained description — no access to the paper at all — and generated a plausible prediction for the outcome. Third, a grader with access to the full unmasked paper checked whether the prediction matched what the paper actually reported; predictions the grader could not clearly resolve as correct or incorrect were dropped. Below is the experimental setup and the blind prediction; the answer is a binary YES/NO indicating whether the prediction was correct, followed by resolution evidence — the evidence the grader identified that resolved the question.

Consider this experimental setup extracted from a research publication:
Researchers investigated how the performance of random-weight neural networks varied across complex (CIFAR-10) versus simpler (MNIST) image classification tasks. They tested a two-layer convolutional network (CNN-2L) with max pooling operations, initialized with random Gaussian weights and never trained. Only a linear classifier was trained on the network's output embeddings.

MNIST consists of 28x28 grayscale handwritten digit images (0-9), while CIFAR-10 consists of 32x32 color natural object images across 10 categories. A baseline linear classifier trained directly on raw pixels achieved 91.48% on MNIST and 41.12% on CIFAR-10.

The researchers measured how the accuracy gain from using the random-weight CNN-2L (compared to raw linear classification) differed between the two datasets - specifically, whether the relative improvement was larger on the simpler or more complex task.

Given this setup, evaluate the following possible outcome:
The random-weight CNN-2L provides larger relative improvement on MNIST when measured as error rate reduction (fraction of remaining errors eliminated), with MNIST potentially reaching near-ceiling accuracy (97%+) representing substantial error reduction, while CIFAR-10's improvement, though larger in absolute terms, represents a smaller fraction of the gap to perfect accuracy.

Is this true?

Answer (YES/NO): YES